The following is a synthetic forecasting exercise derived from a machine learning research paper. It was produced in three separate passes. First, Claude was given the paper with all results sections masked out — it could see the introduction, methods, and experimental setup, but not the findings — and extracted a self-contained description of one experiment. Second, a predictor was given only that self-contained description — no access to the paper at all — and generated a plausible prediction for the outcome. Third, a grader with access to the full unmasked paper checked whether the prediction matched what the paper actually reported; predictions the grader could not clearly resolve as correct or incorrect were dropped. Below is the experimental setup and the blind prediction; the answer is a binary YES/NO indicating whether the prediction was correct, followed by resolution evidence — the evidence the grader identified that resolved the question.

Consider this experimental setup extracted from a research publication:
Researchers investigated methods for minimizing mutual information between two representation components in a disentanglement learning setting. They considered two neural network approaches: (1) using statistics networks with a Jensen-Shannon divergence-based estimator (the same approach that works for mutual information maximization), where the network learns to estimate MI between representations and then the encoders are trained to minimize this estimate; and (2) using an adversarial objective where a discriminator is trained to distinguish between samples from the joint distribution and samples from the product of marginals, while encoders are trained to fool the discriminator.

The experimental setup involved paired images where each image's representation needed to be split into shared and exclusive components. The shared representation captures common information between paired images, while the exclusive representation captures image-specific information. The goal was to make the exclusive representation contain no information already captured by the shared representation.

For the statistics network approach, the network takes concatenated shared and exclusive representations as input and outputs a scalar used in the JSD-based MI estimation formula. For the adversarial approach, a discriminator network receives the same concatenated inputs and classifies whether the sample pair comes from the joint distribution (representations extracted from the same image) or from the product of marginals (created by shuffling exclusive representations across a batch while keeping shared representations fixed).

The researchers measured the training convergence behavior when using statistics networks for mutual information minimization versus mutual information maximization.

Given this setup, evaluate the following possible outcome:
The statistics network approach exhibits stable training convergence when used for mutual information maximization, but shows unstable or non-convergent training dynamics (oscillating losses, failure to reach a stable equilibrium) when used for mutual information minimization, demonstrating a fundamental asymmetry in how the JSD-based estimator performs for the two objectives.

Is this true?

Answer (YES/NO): YES